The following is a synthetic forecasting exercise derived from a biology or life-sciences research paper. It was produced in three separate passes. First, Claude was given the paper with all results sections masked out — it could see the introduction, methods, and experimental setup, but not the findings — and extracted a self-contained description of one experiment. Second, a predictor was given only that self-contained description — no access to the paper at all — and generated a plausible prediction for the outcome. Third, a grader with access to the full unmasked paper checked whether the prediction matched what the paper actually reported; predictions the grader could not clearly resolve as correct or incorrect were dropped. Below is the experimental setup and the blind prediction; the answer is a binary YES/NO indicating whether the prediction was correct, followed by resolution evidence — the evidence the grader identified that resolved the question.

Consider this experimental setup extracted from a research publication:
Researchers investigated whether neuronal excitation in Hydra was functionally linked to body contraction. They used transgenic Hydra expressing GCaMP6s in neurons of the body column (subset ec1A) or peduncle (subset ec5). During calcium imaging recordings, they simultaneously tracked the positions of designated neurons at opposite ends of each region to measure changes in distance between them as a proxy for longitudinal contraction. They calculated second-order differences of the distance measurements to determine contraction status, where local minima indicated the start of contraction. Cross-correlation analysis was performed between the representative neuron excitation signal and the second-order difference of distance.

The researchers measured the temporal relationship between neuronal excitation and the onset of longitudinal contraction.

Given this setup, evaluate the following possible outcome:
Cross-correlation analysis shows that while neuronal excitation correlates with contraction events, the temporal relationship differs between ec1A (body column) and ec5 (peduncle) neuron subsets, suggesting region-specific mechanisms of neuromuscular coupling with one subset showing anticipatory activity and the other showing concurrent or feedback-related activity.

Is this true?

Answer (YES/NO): NO